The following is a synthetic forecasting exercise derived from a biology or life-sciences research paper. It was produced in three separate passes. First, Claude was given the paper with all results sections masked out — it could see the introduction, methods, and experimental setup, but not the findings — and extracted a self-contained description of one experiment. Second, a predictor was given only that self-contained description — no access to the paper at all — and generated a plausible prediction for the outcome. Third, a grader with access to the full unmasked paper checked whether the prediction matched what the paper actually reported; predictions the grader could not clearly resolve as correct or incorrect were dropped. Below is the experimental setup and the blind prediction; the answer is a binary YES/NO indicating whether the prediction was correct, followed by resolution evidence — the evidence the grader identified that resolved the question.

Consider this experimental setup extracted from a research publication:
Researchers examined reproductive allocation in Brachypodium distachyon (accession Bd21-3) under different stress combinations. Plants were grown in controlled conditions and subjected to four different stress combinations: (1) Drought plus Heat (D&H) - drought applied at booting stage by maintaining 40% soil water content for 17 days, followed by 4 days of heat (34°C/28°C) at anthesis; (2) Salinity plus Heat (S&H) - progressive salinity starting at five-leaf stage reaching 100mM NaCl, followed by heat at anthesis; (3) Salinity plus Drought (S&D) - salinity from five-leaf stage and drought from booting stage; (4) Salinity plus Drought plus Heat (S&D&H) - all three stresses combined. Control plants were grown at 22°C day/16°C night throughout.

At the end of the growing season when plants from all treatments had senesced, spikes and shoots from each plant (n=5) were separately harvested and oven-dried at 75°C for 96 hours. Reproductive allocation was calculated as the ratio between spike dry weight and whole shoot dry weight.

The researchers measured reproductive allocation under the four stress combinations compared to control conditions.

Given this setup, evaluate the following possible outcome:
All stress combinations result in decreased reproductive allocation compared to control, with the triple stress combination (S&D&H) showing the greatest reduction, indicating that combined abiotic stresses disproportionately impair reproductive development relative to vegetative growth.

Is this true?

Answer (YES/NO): NO